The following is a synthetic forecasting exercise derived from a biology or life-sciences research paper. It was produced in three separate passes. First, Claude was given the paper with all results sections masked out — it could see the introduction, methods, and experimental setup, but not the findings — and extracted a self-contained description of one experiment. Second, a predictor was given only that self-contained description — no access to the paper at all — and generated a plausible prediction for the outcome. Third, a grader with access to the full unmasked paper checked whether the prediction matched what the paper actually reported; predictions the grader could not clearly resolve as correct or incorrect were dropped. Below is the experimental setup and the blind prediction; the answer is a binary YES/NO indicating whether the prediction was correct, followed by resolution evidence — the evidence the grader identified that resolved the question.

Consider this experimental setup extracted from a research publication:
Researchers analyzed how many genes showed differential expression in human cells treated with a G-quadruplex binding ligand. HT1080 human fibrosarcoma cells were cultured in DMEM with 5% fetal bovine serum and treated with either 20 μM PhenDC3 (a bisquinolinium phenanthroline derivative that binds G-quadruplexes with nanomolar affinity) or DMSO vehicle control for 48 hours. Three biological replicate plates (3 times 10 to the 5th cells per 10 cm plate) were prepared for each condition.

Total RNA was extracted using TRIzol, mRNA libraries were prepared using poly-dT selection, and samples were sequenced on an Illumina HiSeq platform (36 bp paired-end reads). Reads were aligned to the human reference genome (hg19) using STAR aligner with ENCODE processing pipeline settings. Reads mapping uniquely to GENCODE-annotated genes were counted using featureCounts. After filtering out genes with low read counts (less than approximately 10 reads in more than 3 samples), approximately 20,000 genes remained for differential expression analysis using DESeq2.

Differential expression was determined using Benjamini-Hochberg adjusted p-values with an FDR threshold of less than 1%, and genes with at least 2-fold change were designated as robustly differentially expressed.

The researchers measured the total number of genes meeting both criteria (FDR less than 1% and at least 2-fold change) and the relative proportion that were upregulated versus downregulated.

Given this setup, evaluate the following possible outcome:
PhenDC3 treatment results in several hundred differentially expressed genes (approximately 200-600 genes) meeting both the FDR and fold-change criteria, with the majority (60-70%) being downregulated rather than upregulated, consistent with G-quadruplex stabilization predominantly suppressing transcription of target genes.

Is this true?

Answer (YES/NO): NO